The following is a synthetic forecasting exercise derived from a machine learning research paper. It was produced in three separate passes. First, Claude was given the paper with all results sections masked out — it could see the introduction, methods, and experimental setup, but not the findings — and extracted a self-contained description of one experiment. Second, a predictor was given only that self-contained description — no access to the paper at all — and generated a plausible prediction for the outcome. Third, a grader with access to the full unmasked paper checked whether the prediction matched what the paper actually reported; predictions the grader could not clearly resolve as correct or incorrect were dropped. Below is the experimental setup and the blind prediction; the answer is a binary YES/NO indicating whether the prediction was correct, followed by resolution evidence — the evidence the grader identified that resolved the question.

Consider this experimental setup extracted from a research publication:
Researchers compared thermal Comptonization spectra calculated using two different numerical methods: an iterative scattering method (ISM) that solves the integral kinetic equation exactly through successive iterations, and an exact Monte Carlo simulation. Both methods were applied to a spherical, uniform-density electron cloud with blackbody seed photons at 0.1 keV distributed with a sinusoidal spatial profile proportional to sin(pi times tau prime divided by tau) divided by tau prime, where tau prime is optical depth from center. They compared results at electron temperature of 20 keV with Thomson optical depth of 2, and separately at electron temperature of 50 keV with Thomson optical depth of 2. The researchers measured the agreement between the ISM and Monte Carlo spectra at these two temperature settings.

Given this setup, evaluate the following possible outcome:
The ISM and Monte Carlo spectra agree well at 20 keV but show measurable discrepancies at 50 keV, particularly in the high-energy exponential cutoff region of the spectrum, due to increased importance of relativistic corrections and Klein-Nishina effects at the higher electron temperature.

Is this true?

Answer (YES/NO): NO